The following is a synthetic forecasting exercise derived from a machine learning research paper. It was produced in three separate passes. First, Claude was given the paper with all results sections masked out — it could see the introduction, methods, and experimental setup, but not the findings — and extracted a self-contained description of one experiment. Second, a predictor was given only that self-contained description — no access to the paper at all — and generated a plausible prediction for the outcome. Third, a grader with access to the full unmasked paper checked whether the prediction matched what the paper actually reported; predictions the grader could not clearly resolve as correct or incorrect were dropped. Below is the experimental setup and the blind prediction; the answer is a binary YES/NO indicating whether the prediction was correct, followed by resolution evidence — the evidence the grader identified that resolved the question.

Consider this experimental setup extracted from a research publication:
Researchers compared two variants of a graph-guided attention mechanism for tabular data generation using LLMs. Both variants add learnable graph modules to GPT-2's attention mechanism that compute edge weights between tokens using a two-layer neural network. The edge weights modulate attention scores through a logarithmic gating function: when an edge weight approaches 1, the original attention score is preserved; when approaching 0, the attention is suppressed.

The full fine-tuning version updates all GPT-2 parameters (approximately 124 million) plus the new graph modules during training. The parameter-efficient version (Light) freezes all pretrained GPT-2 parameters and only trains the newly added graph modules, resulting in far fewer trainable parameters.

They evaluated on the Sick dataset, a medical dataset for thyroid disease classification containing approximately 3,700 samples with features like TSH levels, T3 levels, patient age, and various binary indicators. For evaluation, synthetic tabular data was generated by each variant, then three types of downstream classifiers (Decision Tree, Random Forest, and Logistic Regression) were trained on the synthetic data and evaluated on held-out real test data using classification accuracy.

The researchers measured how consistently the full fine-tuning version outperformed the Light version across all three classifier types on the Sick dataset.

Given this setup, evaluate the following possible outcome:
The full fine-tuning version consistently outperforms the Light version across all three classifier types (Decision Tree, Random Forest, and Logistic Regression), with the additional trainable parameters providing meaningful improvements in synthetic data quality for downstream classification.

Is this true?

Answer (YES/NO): NO